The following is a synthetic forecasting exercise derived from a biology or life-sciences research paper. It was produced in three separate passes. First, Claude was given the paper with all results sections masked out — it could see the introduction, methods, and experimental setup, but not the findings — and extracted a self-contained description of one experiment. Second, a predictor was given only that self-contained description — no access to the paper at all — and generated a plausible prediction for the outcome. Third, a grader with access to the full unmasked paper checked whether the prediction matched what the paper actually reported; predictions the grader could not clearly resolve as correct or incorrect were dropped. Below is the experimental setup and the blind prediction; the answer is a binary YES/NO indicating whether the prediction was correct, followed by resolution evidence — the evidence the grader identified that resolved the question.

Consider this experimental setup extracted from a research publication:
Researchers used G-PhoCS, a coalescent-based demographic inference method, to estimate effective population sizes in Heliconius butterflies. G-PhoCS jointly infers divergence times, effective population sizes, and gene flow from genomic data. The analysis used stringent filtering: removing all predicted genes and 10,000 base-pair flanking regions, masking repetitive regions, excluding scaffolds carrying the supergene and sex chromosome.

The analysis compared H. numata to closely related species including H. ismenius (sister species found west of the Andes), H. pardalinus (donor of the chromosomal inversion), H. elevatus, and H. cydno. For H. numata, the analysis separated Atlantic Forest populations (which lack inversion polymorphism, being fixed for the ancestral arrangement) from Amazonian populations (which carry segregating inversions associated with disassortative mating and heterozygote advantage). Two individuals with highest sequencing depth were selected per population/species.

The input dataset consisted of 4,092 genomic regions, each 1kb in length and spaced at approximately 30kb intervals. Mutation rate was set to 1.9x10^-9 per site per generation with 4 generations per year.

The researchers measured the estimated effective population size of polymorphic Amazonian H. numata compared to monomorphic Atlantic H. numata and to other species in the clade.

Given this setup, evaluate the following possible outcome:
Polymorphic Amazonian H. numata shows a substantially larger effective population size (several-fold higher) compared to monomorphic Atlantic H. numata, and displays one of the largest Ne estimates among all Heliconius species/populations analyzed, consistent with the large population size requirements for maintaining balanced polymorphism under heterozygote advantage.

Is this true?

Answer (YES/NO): YES